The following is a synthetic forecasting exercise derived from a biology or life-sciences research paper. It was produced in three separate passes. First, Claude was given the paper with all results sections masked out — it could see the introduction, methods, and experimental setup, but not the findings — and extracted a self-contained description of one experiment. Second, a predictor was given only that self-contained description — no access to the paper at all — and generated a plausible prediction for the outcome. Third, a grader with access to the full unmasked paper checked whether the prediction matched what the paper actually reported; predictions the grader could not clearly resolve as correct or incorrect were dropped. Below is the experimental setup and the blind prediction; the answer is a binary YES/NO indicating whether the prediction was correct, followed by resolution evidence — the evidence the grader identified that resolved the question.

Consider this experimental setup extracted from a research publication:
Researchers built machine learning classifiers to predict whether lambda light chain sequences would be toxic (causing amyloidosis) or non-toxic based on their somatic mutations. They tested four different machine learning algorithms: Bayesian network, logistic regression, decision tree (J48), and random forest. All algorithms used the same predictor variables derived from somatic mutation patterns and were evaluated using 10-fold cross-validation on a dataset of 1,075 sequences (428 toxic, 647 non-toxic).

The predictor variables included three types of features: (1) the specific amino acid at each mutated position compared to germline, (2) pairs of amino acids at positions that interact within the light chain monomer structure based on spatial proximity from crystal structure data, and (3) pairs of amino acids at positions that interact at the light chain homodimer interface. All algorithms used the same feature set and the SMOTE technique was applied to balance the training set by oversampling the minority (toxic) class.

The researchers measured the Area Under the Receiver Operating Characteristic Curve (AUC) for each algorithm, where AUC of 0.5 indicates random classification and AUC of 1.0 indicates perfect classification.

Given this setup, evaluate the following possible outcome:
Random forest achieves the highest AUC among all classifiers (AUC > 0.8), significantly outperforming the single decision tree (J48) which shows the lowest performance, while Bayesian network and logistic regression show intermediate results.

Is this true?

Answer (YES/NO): YES